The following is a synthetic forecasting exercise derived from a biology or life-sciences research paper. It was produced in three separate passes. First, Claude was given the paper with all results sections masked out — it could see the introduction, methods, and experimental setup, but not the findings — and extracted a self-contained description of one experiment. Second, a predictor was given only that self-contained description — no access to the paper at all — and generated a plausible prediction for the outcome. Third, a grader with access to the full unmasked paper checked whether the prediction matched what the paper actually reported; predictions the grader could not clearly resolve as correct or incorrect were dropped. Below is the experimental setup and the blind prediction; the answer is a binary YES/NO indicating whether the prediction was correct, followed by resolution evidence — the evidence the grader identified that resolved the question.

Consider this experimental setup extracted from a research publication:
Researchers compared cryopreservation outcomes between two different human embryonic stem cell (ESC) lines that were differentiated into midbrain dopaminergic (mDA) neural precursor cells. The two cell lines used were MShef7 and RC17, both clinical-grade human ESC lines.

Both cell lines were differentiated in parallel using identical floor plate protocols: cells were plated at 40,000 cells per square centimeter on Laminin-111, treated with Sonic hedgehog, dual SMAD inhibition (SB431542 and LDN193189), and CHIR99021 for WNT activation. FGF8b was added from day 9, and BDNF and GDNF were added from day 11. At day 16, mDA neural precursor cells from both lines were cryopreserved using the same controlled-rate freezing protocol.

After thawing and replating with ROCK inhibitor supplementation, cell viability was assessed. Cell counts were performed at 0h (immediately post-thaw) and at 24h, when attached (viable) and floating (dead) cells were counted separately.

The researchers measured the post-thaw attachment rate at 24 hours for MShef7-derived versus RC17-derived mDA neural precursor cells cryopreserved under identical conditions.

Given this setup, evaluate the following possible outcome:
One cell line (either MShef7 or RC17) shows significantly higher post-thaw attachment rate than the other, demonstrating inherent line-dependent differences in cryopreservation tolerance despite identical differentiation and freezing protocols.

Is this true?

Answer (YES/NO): NO